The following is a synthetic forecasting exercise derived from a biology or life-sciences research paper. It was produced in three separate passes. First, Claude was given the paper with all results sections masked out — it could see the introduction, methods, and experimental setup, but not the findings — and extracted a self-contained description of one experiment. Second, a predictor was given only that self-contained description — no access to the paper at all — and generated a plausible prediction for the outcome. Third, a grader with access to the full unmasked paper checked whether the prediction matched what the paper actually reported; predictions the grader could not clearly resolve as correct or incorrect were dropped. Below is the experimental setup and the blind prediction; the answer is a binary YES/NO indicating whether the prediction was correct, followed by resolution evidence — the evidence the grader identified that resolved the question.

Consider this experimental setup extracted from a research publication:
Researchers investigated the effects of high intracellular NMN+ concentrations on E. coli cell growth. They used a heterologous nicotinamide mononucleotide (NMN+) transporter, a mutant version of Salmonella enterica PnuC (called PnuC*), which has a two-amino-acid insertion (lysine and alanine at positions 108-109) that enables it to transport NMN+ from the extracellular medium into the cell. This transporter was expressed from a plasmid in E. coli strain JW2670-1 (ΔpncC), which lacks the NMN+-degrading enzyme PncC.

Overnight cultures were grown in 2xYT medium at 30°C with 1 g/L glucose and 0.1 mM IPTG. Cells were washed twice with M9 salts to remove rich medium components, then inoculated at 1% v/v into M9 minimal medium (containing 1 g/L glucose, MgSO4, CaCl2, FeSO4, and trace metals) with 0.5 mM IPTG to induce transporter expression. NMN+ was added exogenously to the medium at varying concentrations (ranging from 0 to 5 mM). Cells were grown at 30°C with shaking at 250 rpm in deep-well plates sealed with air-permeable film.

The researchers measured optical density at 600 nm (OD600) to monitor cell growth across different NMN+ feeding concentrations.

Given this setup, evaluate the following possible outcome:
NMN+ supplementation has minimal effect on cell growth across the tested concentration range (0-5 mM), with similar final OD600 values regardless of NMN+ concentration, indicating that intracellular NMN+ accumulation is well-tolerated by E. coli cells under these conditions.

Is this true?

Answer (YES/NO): NO